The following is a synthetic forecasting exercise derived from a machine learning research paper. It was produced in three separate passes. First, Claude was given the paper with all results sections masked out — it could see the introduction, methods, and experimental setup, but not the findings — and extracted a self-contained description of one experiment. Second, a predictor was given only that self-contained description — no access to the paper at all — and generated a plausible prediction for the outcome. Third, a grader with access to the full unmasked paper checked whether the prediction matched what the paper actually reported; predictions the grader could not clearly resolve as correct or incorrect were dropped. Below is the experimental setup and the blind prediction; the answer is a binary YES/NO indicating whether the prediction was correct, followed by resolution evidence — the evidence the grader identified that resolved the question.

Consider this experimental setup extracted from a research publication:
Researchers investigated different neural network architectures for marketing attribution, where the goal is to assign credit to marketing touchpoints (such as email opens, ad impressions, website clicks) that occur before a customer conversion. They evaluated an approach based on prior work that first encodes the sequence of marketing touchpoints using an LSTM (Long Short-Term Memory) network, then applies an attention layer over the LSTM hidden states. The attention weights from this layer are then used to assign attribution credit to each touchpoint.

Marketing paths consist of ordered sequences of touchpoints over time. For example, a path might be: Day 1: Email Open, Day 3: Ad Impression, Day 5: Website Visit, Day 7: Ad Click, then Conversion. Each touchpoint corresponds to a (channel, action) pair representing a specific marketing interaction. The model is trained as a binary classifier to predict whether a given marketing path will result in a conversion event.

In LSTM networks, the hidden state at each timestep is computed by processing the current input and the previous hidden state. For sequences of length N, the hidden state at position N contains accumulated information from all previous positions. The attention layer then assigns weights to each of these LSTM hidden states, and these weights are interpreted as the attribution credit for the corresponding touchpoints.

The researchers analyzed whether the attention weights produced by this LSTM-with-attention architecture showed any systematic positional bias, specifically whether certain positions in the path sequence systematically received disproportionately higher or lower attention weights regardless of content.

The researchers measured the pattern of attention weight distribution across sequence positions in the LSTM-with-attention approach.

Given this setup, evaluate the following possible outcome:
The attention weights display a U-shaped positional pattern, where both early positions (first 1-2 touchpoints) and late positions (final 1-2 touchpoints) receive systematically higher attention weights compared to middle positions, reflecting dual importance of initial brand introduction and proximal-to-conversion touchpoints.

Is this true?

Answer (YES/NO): NO